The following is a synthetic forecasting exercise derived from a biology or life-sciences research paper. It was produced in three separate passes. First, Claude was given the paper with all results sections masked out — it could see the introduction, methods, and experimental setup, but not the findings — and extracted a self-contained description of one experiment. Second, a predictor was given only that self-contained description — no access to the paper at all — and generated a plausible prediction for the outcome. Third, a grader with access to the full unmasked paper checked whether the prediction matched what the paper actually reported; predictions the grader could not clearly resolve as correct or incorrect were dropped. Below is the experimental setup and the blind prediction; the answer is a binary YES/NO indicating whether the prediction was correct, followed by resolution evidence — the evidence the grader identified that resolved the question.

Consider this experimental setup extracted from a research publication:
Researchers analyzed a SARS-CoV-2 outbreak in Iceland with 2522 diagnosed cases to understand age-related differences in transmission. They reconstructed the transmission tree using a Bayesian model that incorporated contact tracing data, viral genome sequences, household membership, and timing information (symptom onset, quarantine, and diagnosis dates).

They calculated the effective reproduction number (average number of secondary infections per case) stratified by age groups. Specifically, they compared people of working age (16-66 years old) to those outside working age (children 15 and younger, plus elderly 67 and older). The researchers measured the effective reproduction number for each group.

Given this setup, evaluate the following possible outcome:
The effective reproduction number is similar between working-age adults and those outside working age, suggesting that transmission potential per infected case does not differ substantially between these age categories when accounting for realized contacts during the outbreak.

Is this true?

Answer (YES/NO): NO